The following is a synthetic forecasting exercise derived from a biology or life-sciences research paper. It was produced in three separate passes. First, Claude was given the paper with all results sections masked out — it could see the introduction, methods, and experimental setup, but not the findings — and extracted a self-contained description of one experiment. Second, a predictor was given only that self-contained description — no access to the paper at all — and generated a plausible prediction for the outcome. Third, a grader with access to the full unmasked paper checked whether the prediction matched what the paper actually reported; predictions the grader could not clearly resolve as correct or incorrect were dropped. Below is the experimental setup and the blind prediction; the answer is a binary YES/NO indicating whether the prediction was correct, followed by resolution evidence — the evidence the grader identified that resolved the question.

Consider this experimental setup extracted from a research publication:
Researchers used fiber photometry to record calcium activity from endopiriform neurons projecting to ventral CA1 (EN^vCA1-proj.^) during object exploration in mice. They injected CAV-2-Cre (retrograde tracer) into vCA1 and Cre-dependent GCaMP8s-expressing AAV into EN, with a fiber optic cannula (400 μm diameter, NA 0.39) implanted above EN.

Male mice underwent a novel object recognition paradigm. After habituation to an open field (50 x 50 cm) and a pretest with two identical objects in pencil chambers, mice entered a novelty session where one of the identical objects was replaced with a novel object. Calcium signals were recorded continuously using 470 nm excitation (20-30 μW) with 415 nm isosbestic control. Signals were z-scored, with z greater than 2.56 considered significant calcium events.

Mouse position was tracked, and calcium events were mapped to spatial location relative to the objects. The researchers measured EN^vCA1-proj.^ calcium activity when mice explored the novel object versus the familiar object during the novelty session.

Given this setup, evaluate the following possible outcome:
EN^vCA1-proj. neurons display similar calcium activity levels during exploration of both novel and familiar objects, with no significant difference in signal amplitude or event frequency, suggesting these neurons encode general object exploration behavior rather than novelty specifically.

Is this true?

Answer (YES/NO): NO